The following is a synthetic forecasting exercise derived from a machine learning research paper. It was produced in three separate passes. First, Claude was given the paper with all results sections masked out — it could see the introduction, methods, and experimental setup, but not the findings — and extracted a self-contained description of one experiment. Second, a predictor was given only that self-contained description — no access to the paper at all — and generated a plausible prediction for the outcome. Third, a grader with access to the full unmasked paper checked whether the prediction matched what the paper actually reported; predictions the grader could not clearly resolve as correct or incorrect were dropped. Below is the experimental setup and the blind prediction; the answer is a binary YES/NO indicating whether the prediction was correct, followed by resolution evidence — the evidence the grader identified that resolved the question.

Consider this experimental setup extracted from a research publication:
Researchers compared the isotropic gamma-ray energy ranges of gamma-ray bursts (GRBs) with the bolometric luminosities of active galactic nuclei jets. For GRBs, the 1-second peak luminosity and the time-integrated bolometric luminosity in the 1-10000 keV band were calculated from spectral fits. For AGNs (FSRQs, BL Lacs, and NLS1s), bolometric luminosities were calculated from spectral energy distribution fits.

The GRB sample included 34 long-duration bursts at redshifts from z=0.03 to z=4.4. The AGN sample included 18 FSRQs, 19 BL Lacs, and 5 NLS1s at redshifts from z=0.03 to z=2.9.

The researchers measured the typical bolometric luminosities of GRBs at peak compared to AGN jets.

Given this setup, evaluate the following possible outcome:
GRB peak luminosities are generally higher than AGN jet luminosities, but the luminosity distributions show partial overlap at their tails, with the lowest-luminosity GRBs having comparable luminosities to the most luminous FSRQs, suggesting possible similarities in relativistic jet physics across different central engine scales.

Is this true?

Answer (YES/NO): YES